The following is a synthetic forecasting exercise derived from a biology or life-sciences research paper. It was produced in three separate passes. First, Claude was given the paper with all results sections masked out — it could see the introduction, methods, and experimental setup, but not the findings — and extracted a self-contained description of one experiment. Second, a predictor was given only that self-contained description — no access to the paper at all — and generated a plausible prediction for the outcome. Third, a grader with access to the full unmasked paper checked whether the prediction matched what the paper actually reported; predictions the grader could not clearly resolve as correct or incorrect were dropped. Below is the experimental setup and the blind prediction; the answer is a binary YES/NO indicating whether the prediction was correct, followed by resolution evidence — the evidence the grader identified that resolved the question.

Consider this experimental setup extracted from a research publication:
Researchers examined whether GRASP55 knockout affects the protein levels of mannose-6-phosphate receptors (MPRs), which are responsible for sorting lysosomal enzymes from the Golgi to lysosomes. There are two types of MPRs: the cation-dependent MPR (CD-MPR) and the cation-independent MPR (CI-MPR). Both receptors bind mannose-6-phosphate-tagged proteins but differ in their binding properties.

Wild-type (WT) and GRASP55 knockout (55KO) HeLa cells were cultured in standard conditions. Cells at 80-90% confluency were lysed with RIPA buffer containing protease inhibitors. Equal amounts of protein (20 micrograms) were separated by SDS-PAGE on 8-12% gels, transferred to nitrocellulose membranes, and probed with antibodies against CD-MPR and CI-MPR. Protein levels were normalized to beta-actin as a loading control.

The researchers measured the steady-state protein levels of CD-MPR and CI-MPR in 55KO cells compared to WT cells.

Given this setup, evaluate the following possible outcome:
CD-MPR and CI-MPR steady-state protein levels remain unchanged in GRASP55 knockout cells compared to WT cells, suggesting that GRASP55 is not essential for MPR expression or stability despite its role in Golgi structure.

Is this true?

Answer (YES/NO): YES